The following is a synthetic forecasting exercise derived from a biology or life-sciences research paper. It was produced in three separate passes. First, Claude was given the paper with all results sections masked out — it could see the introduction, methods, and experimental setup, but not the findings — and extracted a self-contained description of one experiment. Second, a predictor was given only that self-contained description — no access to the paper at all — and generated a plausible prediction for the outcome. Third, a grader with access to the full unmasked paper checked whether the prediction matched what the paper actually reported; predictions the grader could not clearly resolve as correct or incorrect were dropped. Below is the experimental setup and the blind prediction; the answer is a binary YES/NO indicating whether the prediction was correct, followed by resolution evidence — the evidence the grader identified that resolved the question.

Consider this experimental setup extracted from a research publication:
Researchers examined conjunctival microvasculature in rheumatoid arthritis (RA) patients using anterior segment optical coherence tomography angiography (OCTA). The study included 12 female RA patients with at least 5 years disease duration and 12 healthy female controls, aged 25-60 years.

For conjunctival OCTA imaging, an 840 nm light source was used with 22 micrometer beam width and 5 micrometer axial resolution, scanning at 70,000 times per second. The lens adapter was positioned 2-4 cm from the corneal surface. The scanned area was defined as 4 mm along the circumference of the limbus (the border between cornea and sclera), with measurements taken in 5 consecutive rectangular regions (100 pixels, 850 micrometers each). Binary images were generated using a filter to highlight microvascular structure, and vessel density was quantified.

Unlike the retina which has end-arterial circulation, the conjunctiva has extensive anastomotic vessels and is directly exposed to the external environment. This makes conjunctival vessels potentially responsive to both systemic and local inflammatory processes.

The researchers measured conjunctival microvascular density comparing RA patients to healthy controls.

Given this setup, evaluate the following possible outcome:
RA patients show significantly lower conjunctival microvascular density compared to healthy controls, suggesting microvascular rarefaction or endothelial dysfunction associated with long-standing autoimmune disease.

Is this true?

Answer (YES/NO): YES